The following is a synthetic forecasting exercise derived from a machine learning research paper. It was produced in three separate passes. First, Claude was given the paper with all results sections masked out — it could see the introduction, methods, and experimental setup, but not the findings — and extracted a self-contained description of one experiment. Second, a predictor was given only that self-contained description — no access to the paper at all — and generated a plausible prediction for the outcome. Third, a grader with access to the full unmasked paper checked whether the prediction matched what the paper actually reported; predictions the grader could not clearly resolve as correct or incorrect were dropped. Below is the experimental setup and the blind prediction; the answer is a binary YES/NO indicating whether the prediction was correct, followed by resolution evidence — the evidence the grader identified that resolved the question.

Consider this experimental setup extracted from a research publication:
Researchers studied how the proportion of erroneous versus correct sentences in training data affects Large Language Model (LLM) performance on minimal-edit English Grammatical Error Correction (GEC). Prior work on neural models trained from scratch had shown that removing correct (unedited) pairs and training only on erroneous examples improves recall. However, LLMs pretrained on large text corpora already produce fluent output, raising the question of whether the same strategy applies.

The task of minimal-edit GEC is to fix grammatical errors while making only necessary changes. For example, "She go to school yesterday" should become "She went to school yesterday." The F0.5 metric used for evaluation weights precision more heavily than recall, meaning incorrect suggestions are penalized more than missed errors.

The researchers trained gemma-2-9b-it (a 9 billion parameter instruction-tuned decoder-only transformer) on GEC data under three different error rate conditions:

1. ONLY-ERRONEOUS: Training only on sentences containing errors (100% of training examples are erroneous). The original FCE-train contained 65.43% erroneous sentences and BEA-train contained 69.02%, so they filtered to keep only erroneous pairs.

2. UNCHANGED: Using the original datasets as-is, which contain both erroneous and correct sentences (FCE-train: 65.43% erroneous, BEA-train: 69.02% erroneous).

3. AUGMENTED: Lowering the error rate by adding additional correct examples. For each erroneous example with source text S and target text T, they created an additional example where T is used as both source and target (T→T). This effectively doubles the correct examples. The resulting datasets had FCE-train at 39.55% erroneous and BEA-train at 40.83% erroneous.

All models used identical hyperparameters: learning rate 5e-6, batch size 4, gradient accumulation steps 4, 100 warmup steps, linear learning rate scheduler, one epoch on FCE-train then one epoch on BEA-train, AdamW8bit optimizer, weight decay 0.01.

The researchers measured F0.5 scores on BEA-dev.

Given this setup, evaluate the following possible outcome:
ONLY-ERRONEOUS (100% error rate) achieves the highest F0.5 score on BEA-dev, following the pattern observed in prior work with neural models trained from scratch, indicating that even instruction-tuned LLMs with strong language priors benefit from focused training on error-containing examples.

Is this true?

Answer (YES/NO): NO